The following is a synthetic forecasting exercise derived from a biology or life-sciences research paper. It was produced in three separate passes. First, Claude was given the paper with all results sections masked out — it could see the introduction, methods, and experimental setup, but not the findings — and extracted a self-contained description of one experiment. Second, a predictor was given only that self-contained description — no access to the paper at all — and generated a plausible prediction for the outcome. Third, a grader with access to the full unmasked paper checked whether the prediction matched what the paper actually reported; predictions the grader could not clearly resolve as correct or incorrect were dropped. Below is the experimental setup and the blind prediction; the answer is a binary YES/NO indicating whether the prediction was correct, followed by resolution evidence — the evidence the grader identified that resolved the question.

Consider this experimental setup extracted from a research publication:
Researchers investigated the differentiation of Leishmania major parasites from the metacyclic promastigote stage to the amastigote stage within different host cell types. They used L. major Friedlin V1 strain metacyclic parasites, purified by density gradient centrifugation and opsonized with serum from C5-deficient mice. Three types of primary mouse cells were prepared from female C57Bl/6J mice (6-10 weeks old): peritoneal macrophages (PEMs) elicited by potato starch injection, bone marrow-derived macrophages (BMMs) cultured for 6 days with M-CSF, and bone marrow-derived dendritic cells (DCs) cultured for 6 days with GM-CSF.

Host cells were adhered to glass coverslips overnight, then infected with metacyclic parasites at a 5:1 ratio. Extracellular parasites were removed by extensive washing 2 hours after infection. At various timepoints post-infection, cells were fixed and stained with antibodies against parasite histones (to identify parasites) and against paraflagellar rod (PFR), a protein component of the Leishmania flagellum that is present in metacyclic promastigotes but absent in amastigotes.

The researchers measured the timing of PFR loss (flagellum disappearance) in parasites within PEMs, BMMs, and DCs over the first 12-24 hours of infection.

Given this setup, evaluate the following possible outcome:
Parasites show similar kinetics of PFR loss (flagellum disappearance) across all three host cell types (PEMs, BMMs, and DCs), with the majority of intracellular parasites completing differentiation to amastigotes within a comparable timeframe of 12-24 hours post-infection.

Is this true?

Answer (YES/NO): YES